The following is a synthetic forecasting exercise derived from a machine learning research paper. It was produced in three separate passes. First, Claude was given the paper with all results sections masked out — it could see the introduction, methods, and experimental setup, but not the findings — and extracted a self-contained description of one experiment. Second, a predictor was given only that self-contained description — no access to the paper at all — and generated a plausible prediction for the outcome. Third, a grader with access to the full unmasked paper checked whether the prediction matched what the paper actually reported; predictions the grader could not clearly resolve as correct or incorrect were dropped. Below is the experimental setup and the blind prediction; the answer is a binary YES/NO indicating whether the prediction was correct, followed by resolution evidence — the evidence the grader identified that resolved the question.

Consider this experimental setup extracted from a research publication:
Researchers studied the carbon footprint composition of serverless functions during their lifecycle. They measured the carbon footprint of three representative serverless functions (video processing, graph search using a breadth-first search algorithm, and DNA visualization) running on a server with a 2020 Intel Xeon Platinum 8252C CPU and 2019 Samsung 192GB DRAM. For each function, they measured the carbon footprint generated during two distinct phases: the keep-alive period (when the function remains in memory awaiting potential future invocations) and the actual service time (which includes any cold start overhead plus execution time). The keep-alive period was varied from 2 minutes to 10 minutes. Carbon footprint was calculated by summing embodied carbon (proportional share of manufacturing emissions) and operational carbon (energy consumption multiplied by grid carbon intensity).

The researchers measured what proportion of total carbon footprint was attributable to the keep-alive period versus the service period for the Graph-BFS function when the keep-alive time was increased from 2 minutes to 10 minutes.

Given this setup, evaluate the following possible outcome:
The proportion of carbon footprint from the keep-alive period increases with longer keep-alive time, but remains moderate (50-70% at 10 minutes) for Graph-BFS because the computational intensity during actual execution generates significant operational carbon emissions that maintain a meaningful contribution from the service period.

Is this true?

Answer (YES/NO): YES